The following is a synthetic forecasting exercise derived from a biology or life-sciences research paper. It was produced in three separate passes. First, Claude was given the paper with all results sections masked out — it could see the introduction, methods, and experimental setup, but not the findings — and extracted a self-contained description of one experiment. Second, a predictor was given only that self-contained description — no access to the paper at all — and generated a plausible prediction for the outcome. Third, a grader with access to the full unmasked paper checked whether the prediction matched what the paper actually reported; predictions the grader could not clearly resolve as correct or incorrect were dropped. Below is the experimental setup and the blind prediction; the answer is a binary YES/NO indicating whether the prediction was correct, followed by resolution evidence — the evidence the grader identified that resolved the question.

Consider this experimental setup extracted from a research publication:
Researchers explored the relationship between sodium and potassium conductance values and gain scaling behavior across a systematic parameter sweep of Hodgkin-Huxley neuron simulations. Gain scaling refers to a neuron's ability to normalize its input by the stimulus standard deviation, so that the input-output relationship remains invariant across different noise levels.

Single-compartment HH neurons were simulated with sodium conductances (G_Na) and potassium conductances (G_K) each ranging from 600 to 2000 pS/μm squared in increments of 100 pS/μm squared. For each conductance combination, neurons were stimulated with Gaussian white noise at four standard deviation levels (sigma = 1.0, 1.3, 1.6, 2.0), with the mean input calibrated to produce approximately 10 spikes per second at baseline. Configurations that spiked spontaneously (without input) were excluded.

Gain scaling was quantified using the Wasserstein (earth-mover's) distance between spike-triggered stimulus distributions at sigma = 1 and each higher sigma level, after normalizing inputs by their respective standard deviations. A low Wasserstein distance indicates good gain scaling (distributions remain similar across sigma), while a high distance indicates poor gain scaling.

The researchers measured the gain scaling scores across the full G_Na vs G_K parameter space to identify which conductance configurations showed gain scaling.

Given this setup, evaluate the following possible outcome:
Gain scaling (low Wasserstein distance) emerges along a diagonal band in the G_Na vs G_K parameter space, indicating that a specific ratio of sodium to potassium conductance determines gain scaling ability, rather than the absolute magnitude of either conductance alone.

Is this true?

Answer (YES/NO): YES